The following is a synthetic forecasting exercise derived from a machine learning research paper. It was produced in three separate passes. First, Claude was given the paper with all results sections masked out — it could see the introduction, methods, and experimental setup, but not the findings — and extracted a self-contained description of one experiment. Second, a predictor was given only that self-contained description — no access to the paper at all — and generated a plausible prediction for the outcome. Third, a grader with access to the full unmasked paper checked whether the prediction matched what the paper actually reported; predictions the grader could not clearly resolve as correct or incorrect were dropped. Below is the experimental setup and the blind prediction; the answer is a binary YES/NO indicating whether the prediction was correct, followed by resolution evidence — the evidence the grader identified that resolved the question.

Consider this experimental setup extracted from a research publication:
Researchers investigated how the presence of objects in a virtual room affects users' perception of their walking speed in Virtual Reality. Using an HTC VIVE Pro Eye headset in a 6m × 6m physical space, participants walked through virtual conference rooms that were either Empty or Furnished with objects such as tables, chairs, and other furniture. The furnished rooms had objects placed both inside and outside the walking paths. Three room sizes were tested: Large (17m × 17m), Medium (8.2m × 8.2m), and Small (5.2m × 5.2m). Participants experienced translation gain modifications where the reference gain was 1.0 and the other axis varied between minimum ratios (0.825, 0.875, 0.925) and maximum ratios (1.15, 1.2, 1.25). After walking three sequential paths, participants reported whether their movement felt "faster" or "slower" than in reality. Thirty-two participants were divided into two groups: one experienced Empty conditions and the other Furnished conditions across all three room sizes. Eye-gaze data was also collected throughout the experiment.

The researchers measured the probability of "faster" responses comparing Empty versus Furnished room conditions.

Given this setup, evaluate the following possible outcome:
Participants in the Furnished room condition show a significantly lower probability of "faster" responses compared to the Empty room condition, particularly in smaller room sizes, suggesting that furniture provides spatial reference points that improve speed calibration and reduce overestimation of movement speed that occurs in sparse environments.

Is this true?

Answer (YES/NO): NO